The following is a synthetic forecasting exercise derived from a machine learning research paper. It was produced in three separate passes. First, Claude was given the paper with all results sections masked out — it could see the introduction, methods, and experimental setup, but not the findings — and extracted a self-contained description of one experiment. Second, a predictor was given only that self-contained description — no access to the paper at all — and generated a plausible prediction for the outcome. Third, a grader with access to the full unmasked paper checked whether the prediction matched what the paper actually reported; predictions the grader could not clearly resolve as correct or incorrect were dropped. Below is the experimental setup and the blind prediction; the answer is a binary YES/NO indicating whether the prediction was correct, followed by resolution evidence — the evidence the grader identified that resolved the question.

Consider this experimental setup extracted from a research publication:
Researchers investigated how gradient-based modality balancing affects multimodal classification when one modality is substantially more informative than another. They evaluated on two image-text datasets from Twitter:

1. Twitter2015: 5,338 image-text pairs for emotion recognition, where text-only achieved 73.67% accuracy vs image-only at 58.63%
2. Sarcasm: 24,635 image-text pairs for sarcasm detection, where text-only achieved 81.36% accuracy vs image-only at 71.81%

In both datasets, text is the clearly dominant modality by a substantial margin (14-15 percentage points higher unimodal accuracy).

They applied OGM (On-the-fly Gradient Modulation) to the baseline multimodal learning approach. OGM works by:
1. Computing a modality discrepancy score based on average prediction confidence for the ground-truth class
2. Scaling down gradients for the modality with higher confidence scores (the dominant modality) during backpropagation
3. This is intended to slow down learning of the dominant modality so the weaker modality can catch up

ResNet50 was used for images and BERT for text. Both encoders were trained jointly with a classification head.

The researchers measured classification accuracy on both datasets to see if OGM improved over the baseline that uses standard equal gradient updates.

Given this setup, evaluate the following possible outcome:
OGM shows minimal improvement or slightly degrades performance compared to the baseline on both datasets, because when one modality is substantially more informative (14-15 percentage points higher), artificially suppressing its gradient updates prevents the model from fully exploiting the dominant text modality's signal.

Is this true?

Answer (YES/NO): NO